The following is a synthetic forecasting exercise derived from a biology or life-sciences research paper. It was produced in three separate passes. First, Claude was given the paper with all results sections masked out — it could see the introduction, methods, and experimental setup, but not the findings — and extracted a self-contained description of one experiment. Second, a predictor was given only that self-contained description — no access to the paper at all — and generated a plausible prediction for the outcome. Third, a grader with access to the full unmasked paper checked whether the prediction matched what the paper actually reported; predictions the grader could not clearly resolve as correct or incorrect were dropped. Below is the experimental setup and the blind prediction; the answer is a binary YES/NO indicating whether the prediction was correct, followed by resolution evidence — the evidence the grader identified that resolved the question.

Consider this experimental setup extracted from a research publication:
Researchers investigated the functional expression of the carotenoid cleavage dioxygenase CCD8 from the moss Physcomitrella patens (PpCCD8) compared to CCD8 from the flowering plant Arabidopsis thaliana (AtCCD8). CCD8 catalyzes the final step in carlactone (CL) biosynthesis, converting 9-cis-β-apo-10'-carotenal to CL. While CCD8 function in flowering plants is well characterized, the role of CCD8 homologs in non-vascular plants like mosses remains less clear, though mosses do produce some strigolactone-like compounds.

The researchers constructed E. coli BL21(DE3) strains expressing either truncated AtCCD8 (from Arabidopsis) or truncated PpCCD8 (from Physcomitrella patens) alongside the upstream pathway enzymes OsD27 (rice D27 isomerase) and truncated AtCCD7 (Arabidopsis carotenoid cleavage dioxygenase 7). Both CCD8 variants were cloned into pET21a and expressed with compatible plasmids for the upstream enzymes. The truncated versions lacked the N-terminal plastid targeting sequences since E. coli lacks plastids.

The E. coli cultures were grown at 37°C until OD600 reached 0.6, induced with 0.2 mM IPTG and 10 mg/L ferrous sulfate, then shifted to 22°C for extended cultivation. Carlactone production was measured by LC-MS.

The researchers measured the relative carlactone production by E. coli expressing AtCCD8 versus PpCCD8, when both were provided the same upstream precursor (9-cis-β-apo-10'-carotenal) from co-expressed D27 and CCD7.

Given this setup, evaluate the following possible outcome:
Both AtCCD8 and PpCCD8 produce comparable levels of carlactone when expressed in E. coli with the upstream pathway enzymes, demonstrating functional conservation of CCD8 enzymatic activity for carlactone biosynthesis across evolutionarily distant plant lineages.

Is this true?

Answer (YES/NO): NO